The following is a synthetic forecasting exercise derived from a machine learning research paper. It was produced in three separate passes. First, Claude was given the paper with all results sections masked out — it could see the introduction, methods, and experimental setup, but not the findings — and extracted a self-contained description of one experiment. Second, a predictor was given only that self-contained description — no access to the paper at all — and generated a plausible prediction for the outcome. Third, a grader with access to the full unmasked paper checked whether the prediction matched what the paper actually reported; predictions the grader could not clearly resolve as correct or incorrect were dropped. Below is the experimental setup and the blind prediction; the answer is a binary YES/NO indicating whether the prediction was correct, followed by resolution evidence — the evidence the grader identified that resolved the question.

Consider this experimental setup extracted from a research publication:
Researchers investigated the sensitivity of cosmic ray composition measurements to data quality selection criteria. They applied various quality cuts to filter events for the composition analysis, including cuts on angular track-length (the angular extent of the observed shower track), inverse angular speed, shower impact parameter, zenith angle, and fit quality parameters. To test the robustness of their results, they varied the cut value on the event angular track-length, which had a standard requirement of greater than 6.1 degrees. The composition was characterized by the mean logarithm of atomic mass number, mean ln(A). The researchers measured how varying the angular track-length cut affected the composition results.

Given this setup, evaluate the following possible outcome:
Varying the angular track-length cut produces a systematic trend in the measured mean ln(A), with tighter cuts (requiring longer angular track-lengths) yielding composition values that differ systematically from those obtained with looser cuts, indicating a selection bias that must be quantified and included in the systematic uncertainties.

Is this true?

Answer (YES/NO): NO